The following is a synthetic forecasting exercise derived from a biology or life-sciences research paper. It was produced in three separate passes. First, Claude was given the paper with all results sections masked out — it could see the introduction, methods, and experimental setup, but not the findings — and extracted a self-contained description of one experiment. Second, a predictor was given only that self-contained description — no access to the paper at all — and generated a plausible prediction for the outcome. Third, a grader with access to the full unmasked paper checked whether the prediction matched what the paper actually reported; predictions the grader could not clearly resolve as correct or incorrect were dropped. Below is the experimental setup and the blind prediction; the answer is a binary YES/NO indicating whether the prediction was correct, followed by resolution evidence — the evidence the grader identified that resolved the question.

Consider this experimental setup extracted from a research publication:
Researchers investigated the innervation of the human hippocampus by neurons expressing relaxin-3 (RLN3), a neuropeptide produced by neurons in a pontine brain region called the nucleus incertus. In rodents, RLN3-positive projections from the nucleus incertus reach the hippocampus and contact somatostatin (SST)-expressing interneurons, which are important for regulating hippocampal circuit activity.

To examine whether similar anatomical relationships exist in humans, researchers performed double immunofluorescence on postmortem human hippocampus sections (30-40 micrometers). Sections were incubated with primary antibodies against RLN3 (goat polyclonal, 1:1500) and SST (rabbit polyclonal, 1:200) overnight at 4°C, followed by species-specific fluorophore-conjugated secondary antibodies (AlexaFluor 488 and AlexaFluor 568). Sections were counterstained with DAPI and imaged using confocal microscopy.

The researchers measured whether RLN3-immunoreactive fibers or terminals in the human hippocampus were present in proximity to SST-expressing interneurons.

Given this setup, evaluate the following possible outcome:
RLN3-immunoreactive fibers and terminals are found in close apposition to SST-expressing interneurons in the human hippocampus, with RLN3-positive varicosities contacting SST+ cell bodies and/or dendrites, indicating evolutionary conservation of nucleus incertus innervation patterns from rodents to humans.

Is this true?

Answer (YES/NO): NO